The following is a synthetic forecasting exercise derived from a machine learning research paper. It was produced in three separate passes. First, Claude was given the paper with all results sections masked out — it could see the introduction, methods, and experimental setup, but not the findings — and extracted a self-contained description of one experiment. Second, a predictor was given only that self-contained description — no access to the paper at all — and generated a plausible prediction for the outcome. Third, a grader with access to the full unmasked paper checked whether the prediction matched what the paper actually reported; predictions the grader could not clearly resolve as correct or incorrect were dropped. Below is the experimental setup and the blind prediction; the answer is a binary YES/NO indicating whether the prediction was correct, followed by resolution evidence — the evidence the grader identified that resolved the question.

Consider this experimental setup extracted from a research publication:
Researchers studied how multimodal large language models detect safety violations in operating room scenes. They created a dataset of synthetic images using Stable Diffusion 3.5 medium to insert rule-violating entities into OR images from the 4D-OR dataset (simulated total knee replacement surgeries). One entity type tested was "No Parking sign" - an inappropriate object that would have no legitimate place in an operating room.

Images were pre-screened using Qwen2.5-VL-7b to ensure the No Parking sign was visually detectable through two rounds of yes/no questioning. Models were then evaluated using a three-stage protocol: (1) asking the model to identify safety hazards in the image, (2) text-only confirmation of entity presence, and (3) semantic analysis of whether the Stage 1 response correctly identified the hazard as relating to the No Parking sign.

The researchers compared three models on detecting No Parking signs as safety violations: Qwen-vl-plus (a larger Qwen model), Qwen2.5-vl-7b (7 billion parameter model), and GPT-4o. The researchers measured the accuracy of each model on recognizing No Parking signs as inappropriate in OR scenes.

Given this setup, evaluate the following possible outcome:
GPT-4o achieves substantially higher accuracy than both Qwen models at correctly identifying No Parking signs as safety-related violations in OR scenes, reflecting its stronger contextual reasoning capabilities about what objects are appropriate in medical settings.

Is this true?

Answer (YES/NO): NO